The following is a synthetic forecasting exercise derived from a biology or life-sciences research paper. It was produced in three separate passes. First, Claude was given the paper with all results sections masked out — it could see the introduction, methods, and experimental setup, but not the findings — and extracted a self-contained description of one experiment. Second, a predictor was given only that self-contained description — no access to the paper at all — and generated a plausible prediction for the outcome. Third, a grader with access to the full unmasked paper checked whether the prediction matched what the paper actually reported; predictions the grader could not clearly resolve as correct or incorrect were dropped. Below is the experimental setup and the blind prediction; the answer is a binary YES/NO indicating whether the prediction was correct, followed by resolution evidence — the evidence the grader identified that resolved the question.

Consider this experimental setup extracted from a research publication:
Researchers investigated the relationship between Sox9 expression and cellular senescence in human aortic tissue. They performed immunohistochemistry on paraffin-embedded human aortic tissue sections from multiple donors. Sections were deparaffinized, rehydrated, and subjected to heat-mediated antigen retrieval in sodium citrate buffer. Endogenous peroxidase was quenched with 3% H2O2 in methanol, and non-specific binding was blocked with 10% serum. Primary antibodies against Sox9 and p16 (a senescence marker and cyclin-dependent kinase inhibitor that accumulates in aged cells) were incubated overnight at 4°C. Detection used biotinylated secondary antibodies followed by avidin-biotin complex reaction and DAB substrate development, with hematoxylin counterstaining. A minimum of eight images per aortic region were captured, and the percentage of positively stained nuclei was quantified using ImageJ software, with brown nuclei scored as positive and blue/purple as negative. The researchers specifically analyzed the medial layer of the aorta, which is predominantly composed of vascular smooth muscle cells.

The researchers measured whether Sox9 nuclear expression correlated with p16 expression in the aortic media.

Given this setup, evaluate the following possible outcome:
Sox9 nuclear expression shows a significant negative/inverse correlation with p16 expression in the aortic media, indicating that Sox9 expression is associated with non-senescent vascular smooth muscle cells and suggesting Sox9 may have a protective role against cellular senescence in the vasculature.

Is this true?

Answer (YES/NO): NO